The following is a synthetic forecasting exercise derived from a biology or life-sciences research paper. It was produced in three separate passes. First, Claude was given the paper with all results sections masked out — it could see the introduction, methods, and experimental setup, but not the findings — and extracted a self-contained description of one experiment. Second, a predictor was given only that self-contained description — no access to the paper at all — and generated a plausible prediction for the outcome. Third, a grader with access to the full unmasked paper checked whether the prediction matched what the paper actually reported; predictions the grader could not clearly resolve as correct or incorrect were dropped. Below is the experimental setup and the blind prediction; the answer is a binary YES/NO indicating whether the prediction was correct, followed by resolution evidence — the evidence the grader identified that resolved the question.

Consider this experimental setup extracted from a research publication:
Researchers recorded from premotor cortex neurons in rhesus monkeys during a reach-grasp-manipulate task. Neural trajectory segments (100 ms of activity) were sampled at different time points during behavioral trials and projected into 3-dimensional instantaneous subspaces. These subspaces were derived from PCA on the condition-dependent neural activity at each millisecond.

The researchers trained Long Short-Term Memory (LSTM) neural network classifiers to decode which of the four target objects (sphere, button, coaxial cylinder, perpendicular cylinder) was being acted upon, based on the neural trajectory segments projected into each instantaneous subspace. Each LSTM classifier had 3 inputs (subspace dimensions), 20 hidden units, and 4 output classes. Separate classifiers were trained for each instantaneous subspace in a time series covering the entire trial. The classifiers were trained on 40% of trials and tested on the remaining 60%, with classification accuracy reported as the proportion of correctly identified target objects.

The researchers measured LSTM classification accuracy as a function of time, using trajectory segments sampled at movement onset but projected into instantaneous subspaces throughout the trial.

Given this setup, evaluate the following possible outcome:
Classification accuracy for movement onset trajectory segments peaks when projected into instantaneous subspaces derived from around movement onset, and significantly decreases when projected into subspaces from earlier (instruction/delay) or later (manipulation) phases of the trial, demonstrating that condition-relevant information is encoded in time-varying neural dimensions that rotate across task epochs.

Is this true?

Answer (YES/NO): YES